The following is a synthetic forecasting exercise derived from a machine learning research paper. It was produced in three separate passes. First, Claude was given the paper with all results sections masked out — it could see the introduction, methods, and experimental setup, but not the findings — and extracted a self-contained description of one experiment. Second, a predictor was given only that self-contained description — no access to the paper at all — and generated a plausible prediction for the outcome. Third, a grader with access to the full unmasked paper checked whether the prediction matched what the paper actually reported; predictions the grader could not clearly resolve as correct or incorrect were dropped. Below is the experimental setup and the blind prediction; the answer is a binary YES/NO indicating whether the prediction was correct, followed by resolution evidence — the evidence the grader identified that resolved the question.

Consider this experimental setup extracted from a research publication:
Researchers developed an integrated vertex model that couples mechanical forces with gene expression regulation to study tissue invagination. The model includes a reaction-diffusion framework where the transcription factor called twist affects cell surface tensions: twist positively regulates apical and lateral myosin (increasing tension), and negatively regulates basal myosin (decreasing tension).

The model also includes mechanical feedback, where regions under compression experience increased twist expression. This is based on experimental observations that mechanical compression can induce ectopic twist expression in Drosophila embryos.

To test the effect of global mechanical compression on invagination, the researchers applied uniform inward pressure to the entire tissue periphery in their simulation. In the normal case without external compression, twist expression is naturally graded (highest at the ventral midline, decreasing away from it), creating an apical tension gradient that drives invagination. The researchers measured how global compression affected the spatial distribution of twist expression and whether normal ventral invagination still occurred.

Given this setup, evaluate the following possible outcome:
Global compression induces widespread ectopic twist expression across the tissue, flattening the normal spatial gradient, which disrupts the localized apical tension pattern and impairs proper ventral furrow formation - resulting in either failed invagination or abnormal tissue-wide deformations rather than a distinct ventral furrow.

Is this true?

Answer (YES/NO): YES